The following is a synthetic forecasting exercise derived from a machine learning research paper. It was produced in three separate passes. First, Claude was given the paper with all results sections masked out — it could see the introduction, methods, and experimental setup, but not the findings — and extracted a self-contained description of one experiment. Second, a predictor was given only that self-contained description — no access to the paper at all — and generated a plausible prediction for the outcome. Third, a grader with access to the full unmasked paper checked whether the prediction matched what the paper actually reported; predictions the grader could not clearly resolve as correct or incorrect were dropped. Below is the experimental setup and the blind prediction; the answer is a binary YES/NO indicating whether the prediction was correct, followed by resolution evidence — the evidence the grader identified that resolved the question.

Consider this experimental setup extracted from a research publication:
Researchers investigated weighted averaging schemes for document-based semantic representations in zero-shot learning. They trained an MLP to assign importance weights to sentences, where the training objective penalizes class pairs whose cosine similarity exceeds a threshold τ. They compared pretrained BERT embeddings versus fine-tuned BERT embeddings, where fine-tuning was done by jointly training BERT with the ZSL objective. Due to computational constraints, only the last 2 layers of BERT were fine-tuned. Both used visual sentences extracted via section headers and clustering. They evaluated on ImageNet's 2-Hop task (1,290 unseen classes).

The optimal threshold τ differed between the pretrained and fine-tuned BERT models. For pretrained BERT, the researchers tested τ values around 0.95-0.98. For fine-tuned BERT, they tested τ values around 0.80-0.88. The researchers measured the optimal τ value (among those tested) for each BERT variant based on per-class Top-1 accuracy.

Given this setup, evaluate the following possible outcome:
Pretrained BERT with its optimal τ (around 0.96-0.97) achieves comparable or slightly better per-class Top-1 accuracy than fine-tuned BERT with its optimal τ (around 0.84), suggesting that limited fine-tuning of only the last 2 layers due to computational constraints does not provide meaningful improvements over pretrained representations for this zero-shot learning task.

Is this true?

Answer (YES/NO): NO